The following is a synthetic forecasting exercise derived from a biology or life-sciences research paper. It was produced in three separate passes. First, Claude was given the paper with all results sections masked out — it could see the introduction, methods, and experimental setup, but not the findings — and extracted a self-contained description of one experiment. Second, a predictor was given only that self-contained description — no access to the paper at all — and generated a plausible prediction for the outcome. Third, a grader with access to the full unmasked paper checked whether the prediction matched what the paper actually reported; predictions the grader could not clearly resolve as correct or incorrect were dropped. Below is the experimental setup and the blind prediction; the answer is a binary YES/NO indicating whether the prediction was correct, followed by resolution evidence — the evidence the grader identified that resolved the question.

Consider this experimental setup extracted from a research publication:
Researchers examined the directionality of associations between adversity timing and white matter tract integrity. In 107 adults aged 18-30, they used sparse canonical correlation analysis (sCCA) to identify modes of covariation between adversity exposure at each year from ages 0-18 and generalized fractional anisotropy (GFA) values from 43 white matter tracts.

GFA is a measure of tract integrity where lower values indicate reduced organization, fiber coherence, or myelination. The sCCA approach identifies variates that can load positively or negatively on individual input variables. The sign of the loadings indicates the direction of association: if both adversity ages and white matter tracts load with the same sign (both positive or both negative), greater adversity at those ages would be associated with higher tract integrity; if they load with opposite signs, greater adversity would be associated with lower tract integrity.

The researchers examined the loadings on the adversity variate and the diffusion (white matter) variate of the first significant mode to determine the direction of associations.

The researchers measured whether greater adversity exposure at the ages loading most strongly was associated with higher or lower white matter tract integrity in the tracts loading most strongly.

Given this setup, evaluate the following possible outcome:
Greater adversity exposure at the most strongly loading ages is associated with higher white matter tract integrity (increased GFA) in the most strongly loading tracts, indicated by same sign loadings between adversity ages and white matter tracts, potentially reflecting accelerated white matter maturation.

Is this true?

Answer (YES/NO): YES